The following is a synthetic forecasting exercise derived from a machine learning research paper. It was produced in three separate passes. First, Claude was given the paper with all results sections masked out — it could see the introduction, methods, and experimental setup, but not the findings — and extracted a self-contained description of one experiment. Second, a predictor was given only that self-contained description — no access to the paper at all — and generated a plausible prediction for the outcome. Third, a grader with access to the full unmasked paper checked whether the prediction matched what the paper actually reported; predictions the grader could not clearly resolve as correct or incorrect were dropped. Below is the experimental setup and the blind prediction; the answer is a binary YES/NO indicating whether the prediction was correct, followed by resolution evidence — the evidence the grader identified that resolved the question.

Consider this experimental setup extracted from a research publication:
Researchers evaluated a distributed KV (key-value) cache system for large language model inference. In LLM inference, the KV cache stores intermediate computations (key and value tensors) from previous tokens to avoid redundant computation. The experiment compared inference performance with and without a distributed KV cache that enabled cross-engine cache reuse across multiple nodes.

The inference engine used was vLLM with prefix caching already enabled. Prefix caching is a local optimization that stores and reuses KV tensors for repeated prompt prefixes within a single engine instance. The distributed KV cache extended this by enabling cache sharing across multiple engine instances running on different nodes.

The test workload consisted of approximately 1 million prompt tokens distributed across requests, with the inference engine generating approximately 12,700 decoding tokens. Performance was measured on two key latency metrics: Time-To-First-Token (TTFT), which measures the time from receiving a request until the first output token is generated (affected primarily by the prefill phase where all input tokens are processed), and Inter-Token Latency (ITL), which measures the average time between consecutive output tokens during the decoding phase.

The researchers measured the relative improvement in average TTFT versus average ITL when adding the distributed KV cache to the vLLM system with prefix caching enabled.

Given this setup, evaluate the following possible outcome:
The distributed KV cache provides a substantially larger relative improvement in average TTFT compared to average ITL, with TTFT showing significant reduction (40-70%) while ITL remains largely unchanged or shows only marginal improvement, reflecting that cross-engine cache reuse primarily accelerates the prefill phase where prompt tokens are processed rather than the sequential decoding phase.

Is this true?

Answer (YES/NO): NO